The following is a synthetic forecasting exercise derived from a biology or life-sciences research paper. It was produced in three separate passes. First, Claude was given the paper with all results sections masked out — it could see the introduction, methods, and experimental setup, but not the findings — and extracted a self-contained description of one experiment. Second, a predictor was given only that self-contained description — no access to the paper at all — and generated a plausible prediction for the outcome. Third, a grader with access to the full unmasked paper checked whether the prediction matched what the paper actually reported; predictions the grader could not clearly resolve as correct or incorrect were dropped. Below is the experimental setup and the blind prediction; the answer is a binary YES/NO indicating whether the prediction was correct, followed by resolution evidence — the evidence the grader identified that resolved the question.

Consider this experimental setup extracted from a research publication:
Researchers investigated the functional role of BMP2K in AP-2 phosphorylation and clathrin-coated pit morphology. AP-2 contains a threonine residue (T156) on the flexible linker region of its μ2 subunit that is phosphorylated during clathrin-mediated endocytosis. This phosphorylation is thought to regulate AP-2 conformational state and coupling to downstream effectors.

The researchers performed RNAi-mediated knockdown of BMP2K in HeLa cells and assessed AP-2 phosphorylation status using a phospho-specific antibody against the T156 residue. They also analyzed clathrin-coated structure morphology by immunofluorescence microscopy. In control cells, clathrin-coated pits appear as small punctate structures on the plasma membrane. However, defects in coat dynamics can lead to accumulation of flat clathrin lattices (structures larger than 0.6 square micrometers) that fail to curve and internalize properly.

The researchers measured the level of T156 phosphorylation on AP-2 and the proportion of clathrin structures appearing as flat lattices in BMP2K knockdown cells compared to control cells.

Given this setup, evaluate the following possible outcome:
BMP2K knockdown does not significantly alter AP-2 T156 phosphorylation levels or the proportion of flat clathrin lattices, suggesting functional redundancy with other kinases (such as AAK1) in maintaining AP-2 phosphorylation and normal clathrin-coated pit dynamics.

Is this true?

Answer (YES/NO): YES